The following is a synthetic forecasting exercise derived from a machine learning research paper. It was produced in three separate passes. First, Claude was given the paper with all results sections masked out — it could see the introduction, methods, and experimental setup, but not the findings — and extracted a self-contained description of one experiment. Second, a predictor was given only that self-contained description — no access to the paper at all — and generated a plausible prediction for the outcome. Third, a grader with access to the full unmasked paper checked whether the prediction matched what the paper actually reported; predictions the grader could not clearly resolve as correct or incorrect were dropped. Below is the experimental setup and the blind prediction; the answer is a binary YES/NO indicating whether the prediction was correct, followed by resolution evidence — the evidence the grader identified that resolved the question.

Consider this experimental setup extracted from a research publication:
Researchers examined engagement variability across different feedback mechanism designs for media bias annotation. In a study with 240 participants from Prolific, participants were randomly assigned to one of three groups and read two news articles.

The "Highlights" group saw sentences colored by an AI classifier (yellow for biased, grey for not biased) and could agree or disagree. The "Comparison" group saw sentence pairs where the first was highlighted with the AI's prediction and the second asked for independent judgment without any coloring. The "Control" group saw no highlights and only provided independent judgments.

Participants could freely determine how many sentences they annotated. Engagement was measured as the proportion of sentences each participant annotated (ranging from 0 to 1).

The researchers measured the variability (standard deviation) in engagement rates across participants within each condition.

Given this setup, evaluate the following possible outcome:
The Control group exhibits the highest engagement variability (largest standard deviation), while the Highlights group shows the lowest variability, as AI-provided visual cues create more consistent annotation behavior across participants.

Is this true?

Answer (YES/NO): NO